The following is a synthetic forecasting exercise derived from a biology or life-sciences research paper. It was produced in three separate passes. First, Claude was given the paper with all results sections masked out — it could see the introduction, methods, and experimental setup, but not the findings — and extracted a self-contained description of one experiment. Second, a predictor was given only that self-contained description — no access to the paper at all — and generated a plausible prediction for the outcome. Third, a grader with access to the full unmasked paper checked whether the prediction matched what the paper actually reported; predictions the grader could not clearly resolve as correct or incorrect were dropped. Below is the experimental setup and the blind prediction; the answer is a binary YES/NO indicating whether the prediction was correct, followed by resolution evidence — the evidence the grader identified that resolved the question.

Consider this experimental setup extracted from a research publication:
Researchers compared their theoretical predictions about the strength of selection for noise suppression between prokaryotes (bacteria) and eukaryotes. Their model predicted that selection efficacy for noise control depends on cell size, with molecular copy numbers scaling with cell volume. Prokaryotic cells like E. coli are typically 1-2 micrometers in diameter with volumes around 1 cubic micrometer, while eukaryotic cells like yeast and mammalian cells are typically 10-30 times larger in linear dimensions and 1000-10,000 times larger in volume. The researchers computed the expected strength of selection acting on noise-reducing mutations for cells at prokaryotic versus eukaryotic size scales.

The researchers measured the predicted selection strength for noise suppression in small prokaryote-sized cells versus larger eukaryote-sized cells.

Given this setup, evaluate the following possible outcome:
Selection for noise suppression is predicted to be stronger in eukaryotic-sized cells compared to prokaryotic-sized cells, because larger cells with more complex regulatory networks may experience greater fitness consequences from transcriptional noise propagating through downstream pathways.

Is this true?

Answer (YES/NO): NO